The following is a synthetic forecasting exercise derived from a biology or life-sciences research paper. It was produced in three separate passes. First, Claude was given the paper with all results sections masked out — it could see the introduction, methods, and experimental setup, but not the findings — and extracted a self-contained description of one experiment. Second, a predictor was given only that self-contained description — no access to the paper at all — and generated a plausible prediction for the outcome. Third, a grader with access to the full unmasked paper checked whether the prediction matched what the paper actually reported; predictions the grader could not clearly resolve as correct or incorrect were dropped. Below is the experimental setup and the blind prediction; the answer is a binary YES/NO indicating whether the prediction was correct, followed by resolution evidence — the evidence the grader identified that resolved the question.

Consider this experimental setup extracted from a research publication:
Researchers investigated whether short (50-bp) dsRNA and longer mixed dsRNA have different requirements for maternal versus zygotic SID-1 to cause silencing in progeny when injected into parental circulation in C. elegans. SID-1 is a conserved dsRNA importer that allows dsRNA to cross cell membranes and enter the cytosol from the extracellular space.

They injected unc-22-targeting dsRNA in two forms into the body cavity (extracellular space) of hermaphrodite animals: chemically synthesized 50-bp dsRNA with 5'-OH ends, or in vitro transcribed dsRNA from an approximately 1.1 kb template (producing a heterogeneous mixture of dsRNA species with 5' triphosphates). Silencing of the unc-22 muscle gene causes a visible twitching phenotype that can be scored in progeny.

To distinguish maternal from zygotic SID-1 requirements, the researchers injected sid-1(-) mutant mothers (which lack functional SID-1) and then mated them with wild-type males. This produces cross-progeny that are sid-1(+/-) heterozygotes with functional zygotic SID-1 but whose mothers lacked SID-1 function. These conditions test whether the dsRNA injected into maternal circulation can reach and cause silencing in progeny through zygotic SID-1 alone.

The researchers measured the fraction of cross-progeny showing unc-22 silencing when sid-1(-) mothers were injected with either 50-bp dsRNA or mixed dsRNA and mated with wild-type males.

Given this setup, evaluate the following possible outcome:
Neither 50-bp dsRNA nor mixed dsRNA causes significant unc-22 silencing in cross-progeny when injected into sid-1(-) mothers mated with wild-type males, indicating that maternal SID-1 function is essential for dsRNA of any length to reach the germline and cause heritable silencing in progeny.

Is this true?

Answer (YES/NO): NO